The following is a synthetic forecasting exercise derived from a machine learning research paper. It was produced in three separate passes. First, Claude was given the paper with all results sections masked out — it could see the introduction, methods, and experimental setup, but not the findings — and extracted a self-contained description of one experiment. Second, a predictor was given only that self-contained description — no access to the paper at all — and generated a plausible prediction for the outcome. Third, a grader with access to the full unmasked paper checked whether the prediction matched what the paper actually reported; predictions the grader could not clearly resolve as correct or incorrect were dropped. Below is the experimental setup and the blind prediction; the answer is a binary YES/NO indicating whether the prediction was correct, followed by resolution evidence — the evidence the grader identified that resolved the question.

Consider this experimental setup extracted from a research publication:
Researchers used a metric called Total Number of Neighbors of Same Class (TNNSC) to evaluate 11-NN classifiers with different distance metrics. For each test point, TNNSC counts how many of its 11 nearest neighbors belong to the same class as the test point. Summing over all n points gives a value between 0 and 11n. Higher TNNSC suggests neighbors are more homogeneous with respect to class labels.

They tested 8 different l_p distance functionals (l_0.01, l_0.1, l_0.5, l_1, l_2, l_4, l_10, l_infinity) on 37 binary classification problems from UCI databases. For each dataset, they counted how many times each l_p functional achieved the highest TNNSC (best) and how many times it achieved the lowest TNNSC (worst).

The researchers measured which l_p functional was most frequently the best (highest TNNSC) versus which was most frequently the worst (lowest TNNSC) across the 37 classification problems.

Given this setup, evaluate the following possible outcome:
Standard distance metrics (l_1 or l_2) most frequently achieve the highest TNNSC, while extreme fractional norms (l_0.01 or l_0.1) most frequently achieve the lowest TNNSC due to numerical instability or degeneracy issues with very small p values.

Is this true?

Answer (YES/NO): NO